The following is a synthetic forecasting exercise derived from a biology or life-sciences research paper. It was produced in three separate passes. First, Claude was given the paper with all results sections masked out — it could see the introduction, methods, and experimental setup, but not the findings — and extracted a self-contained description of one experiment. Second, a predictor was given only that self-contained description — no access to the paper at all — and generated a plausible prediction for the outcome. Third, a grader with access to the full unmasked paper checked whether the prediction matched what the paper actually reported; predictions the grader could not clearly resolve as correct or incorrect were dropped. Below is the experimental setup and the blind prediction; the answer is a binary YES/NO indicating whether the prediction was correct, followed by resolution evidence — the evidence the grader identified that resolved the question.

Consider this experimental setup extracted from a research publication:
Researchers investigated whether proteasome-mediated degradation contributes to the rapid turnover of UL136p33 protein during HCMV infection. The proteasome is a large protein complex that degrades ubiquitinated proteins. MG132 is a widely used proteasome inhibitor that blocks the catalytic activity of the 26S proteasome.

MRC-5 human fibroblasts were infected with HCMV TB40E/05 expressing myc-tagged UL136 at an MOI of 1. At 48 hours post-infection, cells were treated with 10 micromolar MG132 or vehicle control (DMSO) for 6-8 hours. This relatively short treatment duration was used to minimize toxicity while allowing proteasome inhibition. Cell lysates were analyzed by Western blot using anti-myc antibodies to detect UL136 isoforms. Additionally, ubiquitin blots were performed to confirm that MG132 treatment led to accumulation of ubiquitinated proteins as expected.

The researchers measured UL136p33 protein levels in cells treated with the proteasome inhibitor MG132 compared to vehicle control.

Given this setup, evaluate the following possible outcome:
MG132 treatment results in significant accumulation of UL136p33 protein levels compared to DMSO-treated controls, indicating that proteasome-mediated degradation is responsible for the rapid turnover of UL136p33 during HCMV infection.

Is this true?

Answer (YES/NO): YES